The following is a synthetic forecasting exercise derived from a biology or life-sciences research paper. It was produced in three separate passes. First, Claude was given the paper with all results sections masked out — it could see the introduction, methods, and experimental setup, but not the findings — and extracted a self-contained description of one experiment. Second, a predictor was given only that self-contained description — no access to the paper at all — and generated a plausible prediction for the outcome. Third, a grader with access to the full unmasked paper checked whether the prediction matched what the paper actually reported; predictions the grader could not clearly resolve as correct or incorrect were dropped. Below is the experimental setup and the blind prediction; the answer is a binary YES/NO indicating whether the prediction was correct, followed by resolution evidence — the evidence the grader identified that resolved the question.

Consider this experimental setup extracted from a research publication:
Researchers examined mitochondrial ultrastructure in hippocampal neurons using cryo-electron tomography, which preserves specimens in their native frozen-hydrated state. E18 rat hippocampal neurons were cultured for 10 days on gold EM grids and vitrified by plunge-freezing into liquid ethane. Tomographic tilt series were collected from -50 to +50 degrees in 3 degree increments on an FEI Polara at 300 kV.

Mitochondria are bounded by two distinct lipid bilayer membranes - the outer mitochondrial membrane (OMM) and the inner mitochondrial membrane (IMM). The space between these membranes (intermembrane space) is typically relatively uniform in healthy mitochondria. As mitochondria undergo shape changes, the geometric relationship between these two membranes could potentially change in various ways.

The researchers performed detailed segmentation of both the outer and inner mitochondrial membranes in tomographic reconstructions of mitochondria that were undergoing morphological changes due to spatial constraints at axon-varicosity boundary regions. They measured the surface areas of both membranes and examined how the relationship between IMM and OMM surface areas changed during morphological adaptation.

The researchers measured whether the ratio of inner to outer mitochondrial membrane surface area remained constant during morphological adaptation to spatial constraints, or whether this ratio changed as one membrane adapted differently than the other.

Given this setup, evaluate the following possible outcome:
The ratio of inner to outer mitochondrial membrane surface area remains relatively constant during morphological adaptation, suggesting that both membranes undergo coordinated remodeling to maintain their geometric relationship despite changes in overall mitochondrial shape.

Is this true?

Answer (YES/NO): NO